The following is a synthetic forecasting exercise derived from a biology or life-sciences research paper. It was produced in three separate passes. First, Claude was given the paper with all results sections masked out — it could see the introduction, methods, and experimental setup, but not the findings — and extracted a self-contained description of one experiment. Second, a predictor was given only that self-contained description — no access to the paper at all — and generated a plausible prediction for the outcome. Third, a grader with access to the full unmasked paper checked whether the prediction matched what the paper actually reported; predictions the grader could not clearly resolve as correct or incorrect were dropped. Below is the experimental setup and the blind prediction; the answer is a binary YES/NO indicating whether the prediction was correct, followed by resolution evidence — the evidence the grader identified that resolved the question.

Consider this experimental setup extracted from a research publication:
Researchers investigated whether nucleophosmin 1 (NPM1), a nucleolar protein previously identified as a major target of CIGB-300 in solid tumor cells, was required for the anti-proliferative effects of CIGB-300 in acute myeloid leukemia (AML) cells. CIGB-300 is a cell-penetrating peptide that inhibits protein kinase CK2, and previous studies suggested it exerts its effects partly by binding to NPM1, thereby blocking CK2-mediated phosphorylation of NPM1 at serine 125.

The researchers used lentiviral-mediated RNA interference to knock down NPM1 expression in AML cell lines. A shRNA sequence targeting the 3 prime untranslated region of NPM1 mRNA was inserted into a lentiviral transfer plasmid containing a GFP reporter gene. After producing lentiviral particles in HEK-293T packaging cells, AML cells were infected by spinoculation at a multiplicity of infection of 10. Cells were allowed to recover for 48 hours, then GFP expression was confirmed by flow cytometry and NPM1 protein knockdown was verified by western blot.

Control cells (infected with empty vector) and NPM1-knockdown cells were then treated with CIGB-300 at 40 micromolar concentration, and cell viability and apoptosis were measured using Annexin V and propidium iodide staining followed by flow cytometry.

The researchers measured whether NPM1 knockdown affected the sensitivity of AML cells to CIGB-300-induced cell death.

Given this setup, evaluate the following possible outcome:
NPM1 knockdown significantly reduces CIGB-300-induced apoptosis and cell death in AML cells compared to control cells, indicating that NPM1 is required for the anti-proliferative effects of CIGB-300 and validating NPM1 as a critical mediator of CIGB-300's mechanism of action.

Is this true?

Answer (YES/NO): NO